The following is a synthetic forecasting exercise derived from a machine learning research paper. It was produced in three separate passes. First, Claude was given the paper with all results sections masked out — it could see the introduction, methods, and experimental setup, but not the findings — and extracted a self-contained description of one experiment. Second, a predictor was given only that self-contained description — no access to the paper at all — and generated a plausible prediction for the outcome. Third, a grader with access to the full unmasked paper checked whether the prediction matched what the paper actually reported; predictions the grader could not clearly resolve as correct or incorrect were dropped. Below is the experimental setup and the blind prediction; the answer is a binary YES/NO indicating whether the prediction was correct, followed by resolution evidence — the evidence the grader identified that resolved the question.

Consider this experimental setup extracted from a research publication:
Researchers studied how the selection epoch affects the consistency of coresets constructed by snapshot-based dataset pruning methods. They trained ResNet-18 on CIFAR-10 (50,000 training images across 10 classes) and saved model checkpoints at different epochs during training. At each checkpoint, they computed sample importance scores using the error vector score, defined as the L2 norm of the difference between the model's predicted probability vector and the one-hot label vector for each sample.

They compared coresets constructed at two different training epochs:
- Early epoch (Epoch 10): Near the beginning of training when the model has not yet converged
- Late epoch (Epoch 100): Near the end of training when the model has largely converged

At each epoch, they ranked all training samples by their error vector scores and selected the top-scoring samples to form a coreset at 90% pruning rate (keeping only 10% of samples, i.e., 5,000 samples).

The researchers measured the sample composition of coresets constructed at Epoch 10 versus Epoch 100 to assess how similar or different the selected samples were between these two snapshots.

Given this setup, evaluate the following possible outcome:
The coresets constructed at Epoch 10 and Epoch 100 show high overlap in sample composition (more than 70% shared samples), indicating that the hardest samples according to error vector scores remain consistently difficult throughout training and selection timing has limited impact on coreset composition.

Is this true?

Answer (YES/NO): NO